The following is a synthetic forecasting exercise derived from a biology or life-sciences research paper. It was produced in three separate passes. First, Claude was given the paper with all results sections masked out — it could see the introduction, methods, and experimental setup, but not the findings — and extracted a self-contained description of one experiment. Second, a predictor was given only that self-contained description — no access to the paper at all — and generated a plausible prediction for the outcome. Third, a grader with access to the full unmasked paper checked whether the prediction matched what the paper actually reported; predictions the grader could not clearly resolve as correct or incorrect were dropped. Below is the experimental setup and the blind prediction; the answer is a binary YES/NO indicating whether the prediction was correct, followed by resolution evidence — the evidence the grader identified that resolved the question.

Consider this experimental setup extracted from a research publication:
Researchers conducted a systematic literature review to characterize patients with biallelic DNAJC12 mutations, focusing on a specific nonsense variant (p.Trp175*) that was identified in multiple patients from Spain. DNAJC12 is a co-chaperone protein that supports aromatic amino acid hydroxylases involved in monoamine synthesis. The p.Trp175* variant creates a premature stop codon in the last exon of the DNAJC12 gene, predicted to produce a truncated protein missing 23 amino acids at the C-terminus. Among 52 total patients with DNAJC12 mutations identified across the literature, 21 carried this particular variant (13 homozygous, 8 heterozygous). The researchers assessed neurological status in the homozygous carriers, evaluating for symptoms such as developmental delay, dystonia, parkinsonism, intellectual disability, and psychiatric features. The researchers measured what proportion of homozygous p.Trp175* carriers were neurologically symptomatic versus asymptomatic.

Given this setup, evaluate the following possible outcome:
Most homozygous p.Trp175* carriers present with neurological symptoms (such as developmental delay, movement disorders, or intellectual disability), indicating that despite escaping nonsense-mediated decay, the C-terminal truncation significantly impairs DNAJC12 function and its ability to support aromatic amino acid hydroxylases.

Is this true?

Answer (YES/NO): NO